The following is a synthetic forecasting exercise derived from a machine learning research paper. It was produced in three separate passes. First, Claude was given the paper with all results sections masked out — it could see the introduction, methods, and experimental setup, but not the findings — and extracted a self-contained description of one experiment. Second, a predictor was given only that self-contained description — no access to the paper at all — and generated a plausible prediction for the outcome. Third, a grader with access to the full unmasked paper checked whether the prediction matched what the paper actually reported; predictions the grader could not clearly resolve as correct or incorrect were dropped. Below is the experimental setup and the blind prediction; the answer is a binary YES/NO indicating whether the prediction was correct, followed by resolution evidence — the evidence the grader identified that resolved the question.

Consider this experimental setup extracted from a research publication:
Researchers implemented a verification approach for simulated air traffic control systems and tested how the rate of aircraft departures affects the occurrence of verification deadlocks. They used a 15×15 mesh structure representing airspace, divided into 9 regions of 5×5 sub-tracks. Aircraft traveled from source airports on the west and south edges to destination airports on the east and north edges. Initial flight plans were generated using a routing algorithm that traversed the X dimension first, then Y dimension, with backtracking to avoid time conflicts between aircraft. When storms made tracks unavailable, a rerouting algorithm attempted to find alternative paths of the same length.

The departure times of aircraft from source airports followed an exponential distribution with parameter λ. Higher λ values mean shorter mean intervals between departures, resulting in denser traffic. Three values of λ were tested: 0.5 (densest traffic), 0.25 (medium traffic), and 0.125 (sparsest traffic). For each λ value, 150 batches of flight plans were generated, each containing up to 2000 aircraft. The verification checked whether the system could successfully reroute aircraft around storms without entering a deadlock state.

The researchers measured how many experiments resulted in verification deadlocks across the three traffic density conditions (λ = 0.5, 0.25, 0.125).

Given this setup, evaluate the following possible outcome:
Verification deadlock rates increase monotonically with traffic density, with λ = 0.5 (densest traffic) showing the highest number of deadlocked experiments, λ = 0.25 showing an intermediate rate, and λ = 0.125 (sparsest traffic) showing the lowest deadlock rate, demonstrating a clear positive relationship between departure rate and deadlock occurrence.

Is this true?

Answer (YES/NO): NO